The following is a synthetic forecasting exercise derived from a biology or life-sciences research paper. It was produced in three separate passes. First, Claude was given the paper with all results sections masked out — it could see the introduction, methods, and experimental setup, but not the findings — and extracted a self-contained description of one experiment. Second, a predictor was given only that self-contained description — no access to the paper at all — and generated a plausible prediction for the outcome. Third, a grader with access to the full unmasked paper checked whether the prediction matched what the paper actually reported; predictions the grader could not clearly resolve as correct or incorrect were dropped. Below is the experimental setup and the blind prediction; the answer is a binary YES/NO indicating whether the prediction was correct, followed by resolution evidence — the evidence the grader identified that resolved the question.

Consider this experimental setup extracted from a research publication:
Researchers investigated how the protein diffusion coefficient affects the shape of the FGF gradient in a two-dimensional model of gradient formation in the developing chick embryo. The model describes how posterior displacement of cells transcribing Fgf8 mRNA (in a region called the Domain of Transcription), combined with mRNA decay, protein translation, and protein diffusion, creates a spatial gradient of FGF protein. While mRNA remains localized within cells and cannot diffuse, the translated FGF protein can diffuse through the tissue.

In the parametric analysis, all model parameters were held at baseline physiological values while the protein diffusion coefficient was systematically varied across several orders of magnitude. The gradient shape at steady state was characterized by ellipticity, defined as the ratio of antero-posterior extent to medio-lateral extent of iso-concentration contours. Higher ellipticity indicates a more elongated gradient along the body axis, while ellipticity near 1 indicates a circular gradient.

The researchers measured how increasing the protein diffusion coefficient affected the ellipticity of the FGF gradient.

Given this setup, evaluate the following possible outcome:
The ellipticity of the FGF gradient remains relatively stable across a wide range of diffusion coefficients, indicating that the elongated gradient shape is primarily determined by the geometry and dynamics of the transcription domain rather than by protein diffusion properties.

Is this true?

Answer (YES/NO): NO